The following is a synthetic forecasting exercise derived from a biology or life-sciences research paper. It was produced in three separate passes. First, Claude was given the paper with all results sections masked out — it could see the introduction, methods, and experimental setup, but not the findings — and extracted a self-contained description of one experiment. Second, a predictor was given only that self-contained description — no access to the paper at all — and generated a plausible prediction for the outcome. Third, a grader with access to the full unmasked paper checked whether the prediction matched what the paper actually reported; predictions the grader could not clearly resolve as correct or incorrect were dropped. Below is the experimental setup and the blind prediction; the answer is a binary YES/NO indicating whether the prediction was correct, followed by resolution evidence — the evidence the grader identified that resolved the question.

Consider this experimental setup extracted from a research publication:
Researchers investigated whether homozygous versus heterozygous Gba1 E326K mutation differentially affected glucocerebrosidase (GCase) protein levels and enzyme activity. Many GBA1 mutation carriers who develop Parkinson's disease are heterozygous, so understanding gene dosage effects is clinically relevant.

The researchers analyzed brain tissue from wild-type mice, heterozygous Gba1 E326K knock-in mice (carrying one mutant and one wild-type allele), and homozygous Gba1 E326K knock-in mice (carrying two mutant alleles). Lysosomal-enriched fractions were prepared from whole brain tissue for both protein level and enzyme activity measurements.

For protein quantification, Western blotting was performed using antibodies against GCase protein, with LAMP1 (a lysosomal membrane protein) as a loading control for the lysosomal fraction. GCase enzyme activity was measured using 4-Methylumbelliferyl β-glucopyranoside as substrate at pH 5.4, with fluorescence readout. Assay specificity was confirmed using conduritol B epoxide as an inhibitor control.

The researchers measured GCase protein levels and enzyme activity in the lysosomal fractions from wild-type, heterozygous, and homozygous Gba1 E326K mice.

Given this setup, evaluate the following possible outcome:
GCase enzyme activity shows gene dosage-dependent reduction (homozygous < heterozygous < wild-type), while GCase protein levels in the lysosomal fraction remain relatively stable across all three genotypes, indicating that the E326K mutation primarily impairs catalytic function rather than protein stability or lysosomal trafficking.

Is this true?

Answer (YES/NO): NO